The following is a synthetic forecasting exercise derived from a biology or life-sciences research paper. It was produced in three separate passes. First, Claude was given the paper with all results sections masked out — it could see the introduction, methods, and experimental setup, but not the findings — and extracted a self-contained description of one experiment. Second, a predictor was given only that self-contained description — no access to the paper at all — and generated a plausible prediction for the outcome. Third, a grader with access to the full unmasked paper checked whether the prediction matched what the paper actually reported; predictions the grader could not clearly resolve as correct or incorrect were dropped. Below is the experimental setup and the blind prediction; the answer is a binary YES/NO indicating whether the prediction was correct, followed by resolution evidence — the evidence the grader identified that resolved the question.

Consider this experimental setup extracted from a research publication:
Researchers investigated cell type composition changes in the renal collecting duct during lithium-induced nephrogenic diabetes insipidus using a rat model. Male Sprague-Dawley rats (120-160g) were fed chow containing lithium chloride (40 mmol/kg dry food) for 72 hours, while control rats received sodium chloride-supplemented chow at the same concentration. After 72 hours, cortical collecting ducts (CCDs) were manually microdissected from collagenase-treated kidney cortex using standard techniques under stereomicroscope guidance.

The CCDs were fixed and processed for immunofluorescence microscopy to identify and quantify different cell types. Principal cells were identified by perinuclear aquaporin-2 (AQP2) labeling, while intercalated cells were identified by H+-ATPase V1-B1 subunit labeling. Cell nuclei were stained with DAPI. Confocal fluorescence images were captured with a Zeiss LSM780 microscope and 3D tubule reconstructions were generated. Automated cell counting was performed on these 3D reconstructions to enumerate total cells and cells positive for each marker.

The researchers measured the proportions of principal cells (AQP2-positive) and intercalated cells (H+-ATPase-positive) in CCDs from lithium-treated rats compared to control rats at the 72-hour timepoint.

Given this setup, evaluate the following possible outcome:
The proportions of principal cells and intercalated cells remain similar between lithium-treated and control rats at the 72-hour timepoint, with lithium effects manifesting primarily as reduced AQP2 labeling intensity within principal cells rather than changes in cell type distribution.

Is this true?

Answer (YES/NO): NO